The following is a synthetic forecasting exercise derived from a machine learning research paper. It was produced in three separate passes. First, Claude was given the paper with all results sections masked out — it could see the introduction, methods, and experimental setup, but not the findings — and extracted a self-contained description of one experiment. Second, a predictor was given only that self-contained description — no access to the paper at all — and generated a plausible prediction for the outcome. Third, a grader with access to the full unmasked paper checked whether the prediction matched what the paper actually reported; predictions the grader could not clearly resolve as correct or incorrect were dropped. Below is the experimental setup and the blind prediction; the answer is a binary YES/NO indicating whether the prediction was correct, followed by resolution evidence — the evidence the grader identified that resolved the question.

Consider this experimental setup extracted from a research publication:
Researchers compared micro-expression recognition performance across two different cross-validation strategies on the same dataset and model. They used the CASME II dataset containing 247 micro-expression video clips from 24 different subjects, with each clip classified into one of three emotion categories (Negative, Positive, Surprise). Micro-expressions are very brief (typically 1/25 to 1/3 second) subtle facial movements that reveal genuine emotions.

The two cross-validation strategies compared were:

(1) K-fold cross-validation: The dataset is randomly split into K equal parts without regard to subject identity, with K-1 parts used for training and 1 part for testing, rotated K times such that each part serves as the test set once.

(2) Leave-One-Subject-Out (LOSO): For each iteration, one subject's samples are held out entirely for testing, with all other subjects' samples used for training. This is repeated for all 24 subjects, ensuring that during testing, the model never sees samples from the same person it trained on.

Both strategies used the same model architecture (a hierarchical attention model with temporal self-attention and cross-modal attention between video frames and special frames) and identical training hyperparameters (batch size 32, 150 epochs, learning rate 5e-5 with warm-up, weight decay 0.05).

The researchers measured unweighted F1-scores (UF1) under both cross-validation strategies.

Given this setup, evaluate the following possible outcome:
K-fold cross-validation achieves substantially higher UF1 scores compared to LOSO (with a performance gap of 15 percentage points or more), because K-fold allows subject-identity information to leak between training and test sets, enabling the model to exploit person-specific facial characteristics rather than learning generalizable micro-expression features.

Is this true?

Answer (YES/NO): NO